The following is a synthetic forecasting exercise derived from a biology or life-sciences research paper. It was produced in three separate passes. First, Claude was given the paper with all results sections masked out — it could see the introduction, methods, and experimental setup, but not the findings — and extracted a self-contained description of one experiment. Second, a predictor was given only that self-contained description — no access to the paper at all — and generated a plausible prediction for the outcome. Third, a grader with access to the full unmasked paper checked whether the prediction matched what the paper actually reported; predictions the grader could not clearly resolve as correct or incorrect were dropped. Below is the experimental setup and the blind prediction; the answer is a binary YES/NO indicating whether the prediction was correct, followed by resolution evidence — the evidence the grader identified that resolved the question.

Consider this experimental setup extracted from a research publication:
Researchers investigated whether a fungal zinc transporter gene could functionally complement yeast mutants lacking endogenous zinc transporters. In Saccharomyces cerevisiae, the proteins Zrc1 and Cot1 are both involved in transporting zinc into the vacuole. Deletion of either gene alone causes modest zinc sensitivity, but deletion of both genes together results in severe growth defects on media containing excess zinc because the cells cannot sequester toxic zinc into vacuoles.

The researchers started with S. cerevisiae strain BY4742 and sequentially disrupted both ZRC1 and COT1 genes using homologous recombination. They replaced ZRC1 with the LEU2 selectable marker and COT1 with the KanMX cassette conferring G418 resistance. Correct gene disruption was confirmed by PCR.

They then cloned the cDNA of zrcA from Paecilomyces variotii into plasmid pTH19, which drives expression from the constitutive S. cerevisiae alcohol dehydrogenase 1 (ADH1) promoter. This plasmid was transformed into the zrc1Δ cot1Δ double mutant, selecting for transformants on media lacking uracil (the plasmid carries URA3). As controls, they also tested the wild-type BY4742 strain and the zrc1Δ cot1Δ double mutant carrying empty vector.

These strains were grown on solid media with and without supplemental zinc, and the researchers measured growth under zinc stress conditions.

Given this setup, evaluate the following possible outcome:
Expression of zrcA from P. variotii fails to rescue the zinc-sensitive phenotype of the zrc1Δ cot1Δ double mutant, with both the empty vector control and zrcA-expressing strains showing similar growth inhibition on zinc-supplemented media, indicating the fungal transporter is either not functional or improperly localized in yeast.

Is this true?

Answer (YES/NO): NO